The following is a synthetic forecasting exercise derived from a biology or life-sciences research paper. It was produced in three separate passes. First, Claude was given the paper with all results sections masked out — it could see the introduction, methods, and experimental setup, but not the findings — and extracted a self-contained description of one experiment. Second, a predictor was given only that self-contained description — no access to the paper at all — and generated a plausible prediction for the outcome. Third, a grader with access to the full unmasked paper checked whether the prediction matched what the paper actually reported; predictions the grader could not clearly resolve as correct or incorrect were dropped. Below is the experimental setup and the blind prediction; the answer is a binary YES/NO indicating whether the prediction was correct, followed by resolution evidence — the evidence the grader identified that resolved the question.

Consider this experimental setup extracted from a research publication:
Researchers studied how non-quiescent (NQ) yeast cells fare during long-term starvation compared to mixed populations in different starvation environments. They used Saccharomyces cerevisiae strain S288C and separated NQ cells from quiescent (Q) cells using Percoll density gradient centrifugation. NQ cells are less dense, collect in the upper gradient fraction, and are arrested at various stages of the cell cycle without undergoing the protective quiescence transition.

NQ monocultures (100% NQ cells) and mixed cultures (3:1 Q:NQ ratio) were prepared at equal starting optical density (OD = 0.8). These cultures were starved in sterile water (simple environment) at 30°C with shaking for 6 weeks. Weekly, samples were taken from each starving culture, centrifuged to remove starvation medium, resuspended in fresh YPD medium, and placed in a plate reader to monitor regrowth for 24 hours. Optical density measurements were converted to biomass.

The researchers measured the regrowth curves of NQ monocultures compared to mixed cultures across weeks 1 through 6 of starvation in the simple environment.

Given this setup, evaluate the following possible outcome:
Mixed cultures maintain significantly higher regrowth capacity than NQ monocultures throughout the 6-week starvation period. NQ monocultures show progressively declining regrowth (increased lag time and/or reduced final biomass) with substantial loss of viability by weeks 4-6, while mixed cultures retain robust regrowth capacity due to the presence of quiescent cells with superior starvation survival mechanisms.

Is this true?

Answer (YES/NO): YES